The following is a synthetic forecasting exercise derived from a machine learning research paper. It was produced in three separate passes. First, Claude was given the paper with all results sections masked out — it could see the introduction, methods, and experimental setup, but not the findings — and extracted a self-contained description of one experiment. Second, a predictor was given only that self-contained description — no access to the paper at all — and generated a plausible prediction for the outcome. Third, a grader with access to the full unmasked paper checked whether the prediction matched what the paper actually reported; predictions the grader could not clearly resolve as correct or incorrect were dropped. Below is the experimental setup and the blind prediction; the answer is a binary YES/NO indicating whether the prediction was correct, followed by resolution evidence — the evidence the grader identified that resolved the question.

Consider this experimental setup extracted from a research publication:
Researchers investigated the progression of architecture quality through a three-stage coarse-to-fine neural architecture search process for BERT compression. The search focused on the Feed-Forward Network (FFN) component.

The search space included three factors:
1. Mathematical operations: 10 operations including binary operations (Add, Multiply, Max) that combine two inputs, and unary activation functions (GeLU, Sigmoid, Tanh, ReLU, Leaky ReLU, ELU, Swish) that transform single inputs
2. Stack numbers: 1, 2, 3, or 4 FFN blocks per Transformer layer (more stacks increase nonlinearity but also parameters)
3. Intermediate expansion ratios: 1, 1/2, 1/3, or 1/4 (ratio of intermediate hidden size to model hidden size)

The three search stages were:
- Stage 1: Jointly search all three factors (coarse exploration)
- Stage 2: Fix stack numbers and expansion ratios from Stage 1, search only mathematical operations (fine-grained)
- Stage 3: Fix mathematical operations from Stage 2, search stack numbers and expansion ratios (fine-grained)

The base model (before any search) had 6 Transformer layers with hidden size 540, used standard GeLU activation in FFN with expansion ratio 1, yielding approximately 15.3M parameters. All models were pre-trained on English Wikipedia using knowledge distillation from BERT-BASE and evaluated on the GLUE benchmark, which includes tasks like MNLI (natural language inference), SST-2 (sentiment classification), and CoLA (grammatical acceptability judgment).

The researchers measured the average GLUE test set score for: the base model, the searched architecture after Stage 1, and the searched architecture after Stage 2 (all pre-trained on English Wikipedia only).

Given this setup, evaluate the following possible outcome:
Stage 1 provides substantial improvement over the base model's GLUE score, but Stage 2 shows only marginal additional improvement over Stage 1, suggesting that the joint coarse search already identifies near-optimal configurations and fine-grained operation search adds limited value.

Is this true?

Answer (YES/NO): NO